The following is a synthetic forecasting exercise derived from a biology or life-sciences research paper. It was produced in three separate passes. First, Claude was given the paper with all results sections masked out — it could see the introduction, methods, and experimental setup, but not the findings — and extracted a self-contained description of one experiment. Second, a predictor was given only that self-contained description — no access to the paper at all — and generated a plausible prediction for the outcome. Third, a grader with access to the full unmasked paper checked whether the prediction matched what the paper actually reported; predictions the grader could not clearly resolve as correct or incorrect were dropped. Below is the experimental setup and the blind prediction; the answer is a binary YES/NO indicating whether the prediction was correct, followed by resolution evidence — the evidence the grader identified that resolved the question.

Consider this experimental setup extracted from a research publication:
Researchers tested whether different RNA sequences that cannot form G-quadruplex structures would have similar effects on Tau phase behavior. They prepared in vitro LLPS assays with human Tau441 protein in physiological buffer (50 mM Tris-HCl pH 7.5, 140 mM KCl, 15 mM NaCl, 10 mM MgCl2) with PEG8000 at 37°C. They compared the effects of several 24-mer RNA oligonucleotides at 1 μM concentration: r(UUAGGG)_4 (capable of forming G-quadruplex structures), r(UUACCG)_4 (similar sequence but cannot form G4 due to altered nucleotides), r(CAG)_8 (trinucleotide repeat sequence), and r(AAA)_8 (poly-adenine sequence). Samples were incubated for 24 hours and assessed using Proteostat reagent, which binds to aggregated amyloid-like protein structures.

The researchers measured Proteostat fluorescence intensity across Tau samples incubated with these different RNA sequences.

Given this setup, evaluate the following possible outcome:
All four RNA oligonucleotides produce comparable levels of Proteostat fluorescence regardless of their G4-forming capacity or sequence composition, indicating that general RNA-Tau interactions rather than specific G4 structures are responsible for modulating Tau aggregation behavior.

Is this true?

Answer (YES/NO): NO